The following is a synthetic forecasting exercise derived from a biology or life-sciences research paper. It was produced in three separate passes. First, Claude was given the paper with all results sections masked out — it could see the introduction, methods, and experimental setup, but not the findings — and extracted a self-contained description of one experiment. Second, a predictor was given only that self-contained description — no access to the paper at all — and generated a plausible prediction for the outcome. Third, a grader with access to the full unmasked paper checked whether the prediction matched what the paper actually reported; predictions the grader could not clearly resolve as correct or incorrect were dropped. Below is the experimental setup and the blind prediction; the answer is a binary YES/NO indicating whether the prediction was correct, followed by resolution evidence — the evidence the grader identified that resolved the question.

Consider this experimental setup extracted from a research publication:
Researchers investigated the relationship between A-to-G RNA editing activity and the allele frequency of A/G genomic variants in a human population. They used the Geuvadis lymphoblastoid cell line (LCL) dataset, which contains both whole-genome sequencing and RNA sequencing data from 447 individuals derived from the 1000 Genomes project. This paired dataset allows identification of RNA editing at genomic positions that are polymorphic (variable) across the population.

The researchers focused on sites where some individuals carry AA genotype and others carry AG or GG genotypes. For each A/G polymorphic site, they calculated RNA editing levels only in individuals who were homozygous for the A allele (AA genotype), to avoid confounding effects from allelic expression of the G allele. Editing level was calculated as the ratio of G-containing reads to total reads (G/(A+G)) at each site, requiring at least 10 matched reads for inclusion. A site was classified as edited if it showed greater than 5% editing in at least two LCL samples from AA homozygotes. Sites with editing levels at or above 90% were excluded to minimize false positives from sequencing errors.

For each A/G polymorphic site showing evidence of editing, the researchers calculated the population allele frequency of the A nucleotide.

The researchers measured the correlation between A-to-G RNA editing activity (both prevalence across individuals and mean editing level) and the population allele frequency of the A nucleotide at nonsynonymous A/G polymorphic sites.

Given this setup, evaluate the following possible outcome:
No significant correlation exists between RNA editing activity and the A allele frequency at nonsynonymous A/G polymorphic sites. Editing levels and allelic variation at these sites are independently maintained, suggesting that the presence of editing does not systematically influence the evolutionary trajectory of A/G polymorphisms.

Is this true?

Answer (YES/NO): NO